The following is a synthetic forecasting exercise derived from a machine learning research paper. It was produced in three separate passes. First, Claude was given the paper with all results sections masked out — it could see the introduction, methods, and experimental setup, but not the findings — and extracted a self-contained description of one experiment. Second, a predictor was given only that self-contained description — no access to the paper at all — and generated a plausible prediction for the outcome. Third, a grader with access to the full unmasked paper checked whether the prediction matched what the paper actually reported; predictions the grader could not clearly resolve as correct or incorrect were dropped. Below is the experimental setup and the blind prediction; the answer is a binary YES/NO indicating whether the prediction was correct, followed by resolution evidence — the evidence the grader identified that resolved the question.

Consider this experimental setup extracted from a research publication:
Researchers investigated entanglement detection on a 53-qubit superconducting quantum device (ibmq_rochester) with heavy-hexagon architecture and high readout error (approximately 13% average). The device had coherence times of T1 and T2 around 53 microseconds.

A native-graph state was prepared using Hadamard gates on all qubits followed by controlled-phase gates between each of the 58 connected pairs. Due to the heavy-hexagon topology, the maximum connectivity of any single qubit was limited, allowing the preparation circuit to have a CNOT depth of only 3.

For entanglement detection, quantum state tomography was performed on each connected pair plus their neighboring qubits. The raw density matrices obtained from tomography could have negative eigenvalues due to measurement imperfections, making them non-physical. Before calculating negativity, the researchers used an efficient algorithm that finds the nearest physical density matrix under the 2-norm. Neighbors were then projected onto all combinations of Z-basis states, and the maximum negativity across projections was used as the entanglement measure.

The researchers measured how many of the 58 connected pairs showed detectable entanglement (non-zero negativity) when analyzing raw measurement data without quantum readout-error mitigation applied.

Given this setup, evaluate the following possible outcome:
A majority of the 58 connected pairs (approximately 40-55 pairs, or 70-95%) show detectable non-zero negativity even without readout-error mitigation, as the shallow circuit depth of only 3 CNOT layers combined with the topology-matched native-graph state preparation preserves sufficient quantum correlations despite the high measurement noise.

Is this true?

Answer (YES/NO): NO